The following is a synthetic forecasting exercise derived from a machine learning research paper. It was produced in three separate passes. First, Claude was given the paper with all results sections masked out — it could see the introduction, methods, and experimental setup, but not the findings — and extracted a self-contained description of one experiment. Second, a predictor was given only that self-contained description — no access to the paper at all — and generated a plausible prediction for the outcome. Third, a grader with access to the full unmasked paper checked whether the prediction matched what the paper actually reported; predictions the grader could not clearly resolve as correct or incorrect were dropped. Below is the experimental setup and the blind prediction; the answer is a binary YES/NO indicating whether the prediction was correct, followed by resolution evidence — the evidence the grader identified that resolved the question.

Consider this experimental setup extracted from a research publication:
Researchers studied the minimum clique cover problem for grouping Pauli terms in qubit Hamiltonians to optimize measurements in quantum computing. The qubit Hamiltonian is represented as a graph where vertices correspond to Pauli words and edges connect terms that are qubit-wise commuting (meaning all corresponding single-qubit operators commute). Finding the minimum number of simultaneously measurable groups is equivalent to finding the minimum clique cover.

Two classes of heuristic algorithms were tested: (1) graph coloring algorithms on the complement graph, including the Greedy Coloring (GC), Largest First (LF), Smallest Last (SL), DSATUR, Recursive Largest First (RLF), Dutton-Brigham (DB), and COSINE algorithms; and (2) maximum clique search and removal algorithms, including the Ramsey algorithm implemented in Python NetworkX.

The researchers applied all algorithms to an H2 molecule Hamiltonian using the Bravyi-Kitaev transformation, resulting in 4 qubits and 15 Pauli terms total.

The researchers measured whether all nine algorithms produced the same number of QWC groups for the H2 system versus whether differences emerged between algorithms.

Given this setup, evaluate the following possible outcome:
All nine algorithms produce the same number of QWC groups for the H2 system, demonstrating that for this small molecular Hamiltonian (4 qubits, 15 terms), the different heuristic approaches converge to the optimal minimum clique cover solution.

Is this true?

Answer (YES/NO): YES